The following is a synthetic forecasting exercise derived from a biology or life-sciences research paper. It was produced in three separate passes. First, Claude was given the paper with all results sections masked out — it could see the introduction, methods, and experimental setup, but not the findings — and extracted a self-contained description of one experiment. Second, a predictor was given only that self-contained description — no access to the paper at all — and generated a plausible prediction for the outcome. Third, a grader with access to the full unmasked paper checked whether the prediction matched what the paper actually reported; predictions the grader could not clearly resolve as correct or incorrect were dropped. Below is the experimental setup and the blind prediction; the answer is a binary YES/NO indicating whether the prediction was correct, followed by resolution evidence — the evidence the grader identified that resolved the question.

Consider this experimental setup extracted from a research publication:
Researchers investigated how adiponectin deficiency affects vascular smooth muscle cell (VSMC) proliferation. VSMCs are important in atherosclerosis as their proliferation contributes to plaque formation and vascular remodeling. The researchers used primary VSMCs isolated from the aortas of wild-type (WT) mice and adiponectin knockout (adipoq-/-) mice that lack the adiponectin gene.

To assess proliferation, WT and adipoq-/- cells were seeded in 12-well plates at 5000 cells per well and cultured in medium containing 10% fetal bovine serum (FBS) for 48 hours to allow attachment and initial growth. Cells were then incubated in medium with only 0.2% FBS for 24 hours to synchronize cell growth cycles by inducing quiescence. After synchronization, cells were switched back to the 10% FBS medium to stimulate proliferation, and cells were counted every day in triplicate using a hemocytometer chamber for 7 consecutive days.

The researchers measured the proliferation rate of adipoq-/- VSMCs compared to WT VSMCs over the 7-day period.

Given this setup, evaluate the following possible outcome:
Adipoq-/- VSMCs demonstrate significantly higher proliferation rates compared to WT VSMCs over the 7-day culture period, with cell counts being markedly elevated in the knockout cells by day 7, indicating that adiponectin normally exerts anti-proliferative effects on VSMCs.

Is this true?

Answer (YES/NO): YES